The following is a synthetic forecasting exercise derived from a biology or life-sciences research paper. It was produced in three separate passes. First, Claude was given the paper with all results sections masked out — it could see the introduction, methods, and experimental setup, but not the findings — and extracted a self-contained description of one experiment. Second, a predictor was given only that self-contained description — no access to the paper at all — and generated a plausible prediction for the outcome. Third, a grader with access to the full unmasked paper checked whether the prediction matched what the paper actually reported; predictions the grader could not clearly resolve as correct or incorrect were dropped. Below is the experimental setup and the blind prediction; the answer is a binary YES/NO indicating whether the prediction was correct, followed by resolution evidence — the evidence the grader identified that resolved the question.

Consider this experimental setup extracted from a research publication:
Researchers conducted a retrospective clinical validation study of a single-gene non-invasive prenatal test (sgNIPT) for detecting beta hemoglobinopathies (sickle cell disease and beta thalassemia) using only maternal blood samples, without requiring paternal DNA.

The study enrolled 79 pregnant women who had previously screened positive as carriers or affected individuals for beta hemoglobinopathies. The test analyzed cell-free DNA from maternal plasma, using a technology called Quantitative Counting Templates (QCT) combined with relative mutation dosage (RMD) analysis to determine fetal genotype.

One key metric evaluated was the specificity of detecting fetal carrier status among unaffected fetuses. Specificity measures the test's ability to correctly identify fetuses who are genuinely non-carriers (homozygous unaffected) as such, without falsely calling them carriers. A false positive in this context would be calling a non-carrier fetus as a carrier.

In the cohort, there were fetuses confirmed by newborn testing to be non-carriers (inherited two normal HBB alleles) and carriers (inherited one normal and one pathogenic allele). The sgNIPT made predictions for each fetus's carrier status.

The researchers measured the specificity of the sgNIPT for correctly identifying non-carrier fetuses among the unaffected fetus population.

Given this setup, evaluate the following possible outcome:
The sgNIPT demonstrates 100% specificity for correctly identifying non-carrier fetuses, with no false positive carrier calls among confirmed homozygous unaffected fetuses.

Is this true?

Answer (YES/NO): NO